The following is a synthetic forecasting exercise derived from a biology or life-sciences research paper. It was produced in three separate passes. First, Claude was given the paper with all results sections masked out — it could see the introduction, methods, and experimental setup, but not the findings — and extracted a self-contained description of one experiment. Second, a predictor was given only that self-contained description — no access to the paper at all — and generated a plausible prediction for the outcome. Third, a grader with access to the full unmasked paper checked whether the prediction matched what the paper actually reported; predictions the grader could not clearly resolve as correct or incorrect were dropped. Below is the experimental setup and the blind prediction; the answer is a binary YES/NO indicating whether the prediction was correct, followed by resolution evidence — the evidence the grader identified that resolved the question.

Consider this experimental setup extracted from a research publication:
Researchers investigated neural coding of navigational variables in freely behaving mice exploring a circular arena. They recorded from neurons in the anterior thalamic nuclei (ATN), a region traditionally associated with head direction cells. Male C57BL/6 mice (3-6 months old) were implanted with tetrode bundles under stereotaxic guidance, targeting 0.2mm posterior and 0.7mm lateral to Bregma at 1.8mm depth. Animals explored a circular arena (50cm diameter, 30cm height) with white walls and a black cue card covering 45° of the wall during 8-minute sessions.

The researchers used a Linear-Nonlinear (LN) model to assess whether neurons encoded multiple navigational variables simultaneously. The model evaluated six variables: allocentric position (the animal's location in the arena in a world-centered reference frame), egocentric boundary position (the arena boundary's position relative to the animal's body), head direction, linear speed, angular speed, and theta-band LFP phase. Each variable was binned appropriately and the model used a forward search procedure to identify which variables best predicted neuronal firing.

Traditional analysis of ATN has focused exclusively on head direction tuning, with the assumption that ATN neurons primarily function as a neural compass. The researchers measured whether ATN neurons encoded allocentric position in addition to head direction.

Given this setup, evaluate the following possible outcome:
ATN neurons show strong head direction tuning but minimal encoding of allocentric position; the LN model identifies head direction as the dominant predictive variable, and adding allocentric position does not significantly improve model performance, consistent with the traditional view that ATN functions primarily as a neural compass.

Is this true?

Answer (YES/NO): NO